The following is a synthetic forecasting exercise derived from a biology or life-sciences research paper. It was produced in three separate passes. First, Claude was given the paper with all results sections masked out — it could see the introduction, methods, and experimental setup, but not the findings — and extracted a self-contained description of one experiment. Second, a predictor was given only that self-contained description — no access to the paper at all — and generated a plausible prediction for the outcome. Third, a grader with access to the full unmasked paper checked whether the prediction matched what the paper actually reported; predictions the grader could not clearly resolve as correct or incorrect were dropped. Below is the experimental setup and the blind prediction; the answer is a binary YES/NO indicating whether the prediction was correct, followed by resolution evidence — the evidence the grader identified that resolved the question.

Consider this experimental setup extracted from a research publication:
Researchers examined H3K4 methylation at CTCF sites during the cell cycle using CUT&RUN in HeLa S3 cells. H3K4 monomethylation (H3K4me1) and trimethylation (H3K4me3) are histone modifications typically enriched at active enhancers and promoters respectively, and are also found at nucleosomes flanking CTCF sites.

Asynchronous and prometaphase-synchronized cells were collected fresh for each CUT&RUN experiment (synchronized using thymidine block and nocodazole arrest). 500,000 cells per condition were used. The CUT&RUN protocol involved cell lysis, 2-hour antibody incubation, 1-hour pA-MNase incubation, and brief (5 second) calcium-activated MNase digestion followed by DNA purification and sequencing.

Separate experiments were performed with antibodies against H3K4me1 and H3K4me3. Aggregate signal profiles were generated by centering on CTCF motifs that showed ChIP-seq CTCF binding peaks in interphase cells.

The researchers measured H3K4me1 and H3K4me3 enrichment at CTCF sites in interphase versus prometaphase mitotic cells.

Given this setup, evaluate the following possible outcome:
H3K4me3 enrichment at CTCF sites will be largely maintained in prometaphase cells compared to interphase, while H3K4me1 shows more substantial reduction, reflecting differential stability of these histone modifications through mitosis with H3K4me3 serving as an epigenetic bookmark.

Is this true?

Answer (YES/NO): YES